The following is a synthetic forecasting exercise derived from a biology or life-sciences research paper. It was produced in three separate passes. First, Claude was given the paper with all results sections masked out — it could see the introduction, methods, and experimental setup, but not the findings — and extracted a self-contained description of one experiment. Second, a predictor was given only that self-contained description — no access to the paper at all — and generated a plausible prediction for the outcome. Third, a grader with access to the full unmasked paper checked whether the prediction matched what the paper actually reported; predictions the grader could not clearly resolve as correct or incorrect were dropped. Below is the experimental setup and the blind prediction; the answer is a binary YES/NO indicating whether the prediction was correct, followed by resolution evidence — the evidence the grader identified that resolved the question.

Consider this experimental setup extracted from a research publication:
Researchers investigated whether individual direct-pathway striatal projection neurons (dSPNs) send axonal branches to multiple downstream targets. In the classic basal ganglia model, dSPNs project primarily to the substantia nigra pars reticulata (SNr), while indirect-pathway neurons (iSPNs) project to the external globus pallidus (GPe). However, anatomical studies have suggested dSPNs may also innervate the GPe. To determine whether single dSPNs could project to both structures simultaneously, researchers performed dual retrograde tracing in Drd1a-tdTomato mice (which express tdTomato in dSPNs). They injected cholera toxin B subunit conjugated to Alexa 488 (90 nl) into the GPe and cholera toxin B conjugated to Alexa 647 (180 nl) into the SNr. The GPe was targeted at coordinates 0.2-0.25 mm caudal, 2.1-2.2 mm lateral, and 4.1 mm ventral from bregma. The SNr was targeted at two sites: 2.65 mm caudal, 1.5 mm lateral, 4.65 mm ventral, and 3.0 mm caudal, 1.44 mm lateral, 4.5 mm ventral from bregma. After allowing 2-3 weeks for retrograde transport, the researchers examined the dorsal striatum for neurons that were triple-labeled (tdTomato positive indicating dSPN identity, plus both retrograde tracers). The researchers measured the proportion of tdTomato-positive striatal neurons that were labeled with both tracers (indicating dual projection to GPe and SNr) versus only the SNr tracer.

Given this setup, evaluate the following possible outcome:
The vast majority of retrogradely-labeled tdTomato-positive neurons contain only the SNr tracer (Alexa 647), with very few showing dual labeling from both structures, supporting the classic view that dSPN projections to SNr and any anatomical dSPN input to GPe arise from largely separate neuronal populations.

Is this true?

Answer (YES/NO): NO